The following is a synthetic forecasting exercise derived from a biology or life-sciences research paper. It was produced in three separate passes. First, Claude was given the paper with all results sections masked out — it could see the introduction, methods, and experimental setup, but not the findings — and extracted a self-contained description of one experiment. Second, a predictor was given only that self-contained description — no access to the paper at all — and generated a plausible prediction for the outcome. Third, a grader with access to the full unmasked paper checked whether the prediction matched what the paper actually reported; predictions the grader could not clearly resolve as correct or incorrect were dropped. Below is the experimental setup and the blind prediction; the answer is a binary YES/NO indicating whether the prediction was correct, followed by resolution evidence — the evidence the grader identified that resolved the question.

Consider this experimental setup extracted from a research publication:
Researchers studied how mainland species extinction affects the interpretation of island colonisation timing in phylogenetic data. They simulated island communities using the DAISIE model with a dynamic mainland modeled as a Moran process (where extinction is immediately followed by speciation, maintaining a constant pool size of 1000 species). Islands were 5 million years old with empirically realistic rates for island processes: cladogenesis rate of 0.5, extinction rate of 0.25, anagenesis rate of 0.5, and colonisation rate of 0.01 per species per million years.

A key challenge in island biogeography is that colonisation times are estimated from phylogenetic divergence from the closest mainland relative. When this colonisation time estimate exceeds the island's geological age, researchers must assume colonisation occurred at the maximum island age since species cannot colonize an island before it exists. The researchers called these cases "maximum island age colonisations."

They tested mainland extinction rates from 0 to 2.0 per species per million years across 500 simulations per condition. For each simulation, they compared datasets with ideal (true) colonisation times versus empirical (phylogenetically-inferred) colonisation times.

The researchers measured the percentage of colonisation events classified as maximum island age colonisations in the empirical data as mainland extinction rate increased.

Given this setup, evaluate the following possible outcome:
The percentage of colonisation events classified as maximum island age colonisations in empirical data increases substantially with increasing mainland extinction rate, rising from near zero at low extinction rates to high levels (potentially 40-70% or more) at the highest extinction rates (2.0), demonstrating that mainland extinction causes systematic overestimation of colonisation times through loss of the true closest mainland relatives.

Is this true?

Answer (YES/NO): NO